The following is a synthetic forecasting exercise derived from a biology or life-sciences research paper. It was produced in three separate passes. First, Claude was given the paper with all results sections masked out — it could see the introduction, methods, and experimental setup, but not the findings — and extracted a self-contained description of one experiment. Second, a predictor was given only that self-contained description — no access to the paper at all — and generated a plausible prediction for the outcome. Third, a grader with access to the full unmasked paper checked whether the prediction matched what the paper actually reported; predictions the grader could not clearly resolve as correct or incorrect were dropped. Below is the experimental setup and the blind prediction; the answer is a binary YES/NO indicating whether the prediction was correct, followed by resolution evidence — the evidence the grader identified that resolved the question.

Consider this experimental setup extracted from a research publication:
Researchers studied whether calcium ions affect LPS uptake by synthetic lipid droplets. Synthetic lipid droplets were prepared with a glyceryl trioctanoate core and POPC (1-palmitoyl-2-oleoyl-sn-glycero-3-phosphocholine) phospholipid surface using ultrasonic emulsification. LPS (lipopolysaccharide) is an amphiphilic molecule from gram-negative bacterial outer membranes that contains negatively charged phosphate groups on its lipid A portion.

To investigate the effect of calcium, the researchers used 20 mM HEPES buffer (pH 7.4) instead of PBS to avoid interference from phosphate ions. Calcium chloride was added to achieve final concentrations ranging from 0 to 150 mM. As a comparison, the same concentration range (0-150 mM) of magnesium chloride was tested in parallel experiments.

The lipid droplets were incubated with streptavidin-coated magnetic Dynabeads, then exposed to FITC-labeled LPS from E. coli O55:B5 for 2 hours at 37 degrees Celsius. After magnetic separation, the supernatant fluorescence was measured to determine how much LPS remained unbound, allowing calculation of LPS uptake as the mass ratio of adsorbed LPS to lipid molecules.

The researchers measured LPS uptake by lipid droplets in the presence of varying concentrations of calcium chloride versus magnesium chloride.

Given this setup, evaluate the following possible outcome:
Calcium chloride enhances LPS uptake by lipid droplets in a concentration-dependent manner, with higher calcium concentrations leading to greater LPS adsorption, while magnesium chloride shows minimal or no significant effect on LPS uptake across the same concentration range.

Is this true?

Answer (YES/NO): YES